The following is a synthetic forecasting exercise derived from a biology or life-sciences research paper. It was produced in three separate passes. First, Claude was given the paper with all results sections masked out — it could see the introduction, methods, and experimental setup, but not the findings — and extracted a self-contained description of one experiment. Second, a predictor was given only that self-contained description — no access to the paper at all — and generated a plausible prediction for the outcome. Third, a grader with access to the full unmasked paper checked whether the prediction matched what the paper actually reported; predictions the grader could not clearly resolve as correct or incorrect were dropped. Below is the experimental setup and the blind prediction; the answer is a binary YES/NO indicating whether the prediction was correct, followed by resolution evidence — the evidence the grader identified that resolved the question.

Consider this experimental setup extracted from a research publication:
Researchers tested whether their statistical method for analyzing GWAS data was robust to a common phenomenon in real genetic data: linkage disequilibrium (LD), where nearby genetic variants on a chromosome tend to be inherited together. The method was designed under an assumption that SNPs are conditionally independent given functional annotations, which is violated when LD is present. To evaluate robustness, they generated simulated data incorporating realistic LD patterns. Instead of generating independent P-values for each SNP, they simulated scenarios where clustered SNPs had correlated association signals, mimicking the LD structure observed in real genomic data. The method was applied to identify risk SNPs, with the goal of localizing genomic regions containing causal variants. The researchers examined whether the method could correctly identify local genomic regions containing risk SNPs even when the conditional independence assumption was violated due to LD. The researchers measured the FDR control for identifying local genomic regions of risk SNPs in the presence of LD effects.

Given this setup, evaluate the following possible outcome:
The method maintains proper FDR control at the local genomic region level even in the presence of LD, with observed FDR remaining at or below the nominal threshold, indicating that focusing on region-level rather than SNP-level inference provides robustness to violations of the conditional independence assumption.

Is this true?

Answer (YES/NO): YES